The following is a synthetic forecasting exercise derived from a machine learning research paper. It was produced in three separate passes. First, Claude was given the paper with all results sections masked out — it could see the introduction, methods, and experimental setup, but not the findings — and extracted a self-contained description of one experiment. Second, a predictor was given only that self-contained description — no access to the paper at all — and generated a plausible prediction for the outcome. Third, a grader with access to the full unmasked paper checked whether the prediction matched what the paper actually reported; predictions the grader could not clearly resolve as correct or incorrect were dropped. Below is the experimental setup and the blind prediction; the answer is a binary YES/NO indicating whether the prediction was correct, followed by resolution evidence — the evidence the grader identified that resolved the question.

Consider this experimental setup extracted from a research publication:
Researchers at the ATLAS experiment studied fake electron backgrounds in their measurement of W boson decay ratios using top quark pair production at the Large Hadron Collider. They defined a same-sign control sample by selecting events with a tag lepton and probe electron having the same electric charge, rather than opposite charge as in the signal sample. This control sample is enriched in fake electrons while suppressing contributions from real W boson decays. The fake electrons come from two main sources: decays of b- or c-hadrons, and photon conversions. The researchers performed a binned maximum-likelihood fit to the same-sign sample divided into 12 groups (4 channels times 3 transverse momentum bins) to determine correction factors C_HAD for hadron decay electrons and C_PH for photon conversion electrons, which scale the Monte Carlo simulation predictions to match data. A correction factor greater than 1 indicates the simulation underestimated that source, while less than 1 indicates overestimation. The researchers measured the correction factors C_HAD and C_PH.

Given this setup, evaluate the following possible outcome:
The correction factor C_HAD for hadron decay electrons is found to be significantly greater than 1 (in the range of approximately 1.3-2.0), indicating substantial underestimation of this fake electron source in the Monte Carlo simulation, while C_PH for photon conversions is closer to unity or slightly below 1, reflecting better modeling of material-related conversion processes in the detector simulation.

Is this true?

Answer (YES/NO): YES